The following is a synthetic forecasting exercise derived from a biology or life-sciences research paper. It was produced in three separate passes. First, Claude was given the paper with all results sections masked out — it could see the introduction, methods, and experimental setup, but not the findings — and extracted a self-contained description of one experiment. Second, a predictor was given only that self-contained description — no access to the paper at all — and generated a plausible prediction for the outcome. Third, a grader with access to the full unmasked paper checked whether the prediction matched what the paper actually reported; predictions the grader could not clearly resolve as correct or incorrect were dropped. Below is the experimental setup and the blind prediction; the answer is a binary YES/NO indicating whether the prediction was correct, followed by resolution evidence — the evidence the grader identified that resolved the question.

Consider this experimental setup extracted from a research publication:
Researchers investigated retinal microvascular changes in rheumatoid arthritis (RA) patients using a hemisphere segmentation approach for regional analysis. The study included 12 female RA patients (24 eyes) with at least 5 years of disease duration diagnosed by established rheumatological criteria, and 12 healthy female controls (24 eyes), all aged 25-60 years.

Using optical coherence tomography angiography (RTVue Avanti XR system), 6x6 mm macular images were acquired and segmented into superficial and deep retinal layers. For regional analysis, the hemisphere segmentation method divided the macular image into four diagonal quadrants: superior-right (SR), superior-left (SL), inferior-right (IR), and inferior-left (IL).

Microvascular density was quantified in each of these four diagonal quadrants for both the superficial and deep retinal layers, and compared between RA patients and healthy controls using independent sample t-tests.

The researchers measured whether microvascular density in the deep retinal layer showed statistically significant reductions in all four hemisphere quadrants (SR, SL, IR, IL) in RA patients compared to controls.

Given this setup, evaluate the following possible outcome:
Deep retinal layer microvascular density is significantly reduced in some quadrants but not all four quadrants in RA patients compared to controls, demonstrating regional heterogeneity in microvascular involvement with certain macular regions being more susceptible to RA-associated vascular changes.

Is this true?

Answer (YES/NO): YES